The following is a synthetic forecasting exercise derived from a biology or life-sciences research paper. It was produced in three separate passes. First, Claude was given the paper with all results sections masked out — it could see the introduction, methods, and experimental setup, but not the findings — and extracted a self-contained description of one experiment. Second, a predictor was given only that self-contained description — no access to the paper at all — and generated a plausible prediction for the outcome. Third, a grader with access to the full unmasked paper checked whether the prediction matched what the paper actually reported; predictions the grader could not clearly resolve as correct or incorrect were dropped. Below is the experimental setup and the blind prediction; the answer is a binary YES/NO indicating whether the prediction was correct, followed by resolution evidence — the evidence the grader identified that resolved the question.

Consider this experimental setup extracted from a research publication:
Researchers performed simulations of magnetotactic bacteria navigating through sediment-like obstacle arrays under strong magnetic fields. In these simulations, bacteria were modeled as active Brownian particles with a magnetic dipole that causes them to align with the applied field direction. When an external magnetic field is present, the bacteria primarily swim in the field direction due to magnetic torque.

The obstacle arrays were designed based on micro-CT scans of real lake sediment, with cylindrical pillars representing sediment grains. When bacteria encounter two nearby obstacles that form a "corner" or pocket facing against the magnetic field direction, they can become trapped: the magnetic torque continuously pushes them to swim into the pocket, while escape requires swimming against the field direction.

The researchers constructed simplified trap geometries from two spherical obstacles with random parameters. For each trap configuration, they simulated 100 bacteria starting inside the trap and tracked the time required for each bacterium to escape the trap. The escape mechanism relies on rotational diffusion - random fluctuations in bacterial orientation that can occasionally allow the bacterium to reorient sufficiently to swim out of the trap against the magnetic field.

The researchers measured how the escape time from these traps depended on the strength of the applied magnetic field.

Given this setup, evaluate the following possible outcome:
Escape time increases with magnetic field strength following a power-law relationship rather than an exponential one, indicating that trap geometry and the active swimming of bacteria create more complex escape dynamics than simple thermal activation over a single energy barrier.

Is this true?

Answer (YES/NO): NO